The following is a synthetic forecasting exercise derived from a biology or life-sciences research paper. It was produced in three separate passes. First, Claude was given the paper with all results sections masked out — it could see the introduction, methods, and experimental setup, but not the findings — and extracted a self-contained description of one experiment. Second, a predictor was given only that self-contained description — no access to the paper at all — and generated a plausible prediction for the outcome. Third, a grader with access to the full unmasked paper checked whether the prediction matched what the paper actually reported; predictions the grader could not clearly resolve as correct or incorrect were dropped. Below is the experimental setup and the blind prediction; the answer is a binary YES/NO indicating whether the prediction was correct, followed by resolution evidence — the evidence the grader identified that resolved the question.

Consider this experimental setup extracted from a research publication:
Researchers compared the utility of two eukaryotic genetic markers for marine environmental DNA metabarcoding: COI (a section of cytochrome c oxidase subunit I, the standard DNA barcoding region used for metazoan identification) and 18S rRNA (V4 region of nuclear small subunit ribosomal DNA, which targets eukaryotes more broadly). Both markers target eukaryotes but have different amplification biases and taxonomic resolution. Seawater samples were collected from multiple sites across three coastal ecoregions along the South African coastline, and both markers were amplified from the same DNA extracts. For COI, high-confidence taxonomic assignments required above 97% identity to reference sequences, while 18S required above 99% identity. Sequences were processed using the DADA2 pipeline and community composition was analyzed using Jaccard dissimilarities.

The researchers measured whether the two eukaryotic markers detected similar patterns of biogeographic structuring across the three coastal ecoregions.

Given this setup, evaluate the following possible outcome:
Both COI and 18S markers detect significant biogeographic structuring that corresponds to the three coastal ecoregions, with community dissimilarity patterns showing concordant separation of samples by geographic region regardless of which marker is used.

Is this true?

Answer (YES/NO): YES